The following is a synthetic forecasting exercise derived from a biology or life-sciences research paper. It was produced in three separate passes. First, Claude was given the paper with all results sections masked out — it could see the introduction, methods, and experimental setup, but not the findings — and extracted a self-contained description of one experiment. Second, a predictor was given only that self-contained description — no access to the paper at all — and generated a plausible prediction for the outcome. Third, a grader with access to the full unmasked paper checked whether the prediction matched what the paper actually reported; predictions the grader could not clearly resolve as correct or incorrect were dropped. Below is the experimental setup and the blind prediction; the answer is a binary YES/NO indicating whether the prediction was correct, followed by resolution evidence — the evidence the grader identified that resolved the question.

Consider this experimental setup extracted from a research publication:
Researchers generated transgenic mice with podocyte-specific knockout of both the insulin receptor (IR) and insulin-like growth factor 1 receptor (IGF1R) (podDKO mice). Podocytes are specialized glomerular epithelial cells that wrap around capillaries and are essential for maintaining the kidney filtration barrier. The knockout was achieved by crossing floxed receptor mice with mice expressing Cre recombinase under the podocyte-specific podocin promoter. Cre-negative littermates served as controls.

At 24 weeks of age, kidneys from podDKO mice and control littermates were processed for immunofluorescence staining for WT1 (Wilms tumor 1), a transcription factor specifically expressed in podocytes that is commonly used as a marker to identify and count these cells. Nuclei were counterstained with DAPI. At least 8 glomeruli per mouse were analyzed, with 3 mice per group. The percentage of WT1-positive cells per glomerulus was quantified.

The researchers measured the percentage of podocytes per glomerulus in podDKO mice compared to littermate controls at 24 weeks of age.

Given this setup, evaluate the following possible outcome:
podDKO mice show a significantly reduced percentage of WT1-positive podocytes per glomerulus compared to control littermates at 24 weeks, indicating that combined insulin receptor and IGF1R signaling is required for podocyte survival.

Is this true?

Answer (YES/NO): YES